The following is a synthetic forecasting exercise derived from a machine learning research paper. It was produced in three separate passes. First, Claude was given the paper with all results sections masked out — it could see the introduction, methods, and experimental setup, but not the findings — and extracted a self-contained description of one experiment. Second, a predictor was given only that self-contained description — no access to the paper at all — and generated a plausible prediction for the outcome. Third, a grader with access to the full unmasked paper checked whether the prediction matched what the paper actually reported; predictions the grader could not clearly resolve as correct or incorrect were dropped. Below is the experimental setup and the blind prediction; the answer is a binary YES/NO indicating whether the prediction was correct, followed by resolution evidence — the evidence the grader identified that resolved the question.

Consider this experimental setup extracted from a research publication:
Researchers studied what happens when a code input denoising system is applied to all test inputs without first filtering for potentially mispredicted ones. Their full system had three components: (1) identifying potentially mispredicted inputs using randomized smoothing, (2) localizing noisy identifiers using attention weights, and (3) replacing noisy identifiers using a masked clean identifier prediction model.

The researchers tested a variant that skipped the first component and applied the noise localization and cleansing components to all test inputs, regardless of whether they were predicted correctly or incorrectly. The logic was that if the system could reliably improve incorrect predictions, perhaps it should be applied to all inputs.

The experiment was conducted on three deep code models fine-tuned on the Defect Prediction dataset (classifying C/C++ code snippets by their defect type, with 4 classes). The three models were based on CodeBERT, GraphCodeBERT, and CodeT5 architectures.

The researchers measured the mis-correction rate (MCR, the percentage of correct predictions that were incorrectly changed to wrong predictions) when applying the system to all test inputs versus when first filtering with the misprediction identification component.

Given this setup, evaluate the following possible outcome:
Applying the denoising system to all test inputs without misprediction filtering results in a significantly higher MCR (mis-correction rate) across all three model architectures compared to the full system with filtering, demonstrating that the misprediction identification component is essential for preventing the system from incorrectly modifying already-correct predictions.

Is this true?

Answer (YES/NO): YES